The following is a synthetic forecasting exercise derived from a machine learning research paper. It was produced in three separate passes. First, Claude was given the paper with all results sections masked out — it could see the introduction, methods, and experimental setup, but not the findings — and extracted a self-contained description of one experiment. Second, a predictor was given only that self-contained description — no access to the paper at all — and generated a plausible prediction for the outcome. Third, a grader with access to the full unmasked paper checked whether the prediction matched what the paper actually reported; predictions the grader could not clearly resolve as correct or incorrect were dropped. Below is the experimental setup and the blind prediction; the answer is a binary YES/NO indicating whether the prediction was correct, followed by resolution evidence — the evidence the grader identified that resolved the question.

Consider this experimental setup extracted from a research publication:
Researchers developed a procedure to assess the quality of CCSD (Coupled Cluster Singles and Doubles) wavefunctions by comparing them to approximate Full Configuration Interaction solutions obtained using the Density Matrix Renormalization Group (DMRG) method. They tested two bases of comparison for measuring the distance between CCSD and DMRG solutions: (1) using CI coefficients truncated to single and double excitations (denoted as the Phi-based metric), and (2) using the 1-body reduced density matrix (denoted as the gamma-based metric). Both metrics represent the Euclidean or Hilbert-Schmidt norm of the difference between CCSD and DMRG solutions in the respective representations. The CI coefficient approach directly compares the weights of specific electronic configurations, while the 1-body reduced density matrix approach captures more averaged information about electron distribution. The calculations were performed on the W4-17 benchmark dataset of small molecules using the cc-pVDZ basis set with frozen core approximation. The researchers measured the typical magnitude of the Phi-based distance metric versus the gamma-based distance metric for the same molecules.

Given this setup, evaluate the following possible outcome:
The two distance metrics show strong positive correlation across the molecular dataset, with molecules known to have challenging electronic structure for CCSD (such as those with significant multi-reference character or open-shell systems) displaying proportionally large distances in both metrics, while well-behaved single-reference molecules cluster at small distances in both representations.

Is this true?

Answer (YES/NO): YES